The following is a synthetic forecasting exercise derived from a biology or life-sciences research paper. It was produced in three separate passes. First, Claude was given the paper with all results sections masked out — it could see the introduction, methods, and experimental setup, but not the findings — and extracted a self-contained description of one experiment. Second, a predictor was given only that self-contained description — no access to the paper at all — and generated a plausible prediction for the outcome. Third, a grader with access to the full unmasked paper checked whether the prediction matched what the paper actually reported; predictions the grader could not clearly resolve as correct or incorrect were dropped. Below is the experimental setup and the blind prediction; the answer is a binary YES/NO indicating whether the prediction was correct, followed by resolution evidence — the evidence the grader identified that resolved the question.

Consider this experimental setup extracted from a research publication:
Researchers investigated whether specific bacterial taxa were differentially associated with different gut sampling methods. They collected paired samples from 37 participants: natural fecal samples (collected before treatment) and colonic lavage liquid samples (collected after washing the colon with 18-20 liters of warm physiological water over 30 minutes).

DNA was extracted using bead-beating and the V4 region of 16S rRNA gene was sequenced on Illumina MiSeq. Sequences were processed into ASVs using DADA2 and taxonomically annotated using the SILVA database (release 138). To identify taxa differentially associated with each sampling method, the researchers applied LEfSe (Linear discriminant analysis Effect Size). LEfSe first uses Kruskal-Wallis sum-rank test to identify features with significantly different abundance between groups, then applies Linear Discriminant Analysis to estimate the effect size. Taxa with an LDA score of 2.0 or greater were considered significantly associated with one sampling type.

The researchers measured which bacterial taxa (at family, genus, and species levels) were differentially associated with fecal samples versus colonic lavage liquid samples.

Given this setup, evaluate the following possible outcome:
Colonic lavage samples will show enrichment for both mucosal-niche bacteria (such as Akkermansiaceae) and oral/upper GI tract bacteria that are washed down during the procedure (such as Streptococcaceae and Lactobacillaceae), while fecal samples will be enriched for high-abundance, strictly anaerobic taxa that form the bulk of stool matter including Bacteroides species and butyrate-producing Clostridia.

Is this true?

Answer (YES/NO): NO